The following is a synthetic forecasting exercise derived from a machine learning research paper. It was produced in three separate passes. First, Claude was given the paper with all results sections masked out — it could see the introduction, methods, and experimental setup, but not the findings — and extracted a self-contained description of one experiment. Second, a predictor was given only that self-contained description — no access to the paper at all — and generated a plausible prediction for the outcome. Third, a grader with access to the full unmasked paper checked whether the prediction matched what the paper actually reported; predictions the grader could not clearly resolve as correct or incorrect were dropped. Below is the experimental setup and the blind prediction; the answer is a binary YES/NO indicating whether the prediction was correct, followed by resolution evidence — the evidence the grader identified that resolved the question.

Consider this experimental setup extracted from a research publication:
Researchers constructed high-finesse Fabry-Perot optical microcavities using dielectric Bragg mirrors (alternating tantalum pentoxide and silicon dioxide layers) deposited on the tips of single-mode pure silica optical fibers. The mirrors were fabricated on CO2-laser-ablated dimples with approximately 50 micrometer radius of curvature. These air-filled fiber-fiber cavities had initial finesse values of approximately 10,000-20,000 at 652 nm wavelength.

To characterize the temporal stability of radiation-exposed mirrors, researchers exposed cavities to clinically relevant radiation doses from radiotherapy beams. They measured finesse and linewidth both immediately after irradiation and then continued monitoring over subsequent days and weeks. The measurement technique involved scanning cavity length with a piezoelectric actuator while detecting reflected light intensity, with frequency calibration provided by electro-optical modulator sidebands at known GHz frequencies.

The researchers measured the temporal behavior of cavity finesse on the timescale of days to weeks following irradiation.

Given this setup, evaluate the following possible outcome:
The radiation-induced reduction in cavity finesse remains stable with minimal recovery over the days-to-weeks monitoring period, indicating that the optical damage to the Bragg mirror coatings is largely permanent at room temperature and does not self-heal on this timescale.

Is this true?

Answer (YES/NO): NO